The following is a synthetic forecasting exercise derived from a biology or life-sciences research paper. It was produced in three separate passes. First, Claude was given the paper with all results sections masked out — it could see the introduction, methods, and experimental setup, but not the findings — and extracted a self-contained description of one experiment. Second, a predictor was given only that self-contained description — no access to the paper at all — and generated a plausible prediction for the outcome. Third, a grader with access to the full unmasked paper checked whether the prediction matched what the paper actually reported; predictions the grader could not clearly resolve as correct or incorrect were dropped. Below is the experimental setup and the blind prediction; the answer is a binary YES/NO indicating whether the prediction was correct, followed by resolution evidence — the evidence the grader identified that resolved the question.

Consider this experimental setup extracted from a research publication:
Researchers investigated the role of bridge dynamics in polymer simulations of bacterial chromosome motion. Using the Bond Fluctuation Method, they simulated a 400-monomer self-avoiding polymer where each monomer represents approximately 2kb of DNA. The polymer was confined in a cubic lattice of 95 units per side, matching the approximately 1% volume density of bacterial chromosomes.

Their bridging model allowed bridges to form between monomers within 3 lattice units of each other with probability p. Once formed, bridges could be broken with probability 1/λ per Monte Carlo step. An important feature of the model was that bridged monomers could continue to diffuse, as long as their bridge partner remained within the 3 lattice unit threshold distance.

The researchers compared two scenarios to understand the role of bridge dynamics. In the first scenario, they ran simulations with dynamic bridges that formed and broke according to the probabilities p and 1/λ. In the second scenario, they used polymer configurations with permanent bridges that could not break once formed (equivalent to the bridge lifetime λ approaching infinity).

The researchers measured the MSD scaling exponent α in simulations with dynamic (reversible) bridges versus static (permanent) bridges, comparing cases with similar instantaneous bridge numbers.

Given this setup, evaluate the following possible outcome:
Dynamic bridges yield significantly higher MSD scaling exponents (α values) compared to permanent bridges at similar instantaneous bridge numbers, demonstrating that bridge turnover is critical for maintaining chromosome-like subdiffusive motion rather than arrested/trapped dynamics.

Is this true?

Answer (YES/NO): YES